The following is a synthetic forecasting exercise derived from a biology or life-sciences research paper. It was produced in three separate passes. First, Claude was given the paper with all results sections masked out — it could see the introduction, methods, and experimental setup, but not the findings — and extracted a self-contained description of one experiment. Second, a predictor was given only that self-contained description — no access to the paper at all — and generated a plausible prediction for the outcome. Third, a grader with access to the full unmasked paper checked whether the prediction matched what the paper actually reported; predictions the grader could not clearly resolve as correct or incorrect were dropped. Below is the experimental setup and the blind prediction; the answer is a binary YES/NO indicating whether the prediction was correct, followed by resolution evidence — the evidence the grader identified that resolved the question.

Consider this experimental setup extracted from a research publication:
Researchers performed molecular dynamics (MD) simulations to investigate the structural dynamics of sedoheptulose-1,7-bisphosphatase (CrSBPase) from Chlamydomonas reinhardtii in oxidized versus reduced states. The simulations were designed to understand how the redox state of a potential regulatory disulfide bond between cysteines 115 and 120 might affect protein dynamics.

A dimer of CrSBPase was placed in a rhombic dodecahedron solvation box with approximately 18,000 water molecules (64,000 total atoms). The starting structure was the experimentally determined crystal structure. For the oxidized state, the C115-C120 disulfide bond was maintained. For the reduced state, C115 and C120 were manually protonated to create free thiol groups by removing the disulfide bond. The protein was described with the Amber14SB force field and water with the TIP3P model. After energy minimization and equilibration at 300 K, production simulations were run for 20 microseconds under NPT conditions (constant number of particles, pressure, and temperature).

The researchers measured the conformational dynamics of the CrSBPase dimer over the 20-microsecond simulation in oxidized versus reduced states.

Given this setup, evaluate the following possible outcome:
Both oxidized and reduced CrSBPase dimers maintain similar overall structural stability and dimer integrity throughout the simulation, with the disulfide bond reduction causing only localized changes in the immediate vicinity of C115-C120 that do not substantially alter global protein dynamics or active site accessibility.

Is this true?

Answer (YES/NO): NO